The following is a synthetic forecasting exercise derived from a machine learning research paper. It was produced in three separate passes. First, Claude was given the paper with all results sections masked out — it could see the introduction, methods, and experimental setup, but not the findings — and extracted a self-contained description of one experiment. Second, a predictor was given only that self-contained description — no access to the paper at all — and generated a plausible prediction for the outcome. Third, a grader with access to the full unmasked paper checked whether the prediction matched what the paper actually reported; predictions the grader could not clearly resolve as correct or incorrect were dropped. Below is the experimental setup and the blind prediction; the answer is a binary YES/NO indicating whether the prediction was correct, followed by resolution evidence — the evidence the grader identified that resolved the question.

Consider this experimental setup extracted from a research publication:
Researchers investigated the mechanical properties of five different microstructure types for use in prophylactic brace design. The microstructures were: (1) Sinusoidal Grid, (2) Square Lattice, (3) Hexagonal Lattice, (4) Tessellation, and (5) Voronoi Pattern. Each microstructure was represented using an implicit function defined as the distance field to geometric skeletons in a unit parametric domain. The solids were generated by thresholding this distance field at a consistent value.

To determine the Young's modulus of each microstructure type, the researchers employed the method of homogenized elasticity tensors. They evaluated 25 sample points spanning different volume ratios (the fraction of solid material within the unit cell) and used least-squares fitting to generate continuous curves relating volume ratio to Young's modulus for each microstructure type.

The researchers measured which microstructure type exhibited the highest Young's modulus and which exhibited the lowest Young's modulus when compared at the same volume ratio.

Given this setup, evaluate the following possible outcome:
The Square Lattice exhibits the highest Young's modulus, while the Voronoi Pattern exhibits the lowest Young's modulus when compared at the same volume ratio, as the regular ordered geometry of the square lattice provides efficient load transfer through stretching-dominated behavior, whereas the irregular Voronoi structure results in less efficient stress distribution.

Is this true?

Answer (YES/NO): NO